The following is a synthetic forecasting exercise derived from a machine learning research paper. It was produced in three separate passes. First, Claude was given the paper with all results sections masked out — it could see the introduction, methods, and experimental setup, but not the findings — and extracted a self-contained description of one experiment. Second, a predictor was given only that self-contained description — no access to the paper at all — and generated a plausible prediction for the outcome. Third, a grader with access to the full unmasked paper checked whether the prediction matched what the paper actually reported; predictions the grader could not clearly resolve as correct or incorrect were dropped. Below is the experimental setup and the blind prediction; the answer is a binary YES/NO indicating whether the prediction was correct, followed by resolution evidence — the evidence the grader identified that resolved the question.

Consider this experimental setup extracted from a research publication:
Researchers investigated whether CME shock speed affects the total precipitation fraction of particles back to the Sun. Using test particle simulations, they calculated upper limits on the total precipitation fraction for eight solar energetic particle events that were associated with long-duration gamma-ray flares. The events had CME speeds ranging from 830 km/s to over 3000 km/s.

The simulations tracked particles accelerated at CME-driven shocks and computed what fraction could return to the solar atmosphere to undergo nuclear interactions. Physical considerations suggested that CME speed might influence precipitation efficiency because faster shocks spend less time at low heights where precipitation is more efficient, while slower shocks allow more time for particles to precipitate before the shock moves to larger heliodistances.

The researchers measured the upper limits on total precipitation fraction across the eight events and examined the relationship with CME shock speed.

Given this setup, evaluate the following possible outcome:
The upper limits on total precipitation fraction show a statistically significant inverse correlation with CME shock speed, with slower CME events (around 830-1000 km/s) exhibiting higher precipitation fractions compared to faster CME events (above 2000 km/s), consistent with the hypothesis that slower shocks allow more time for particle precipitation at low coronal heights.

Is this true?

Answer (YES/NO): NO